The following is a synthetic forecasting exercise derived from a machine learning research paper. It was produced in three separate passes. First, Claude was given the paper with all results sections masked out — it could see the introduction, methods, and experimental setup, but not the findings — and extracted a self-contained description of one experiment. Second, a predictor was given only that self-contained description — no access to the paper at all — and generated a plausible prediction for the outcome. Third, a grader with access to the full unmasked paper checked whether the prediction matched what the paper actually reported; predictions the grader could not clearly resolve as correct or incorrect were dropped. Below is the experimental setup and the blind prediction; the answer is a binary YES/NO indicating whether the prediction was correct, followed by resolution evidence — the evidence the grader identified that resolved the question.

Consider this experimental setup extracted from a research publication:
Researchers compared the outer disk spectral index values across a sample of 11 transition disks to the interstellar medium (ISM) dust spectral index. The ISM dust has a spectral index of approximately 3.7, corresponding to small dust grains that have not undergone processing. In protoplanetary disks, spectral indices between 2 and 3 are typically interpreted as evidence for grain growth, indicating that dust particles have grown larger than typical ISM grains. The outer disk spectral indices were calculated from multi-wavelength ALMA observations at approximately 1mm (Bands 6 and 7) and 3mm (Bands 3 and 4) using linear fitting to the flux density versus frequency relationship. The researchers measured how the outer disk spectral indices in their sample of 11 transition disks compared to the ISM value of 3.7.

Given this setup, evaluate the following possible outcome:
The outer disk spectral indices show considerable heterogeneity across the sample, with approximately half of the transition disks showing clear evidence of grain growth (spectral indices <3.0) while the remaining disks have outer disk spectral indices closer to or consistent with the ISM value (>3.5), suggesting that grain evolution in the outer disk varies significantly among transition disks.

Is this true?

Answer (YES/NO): NO